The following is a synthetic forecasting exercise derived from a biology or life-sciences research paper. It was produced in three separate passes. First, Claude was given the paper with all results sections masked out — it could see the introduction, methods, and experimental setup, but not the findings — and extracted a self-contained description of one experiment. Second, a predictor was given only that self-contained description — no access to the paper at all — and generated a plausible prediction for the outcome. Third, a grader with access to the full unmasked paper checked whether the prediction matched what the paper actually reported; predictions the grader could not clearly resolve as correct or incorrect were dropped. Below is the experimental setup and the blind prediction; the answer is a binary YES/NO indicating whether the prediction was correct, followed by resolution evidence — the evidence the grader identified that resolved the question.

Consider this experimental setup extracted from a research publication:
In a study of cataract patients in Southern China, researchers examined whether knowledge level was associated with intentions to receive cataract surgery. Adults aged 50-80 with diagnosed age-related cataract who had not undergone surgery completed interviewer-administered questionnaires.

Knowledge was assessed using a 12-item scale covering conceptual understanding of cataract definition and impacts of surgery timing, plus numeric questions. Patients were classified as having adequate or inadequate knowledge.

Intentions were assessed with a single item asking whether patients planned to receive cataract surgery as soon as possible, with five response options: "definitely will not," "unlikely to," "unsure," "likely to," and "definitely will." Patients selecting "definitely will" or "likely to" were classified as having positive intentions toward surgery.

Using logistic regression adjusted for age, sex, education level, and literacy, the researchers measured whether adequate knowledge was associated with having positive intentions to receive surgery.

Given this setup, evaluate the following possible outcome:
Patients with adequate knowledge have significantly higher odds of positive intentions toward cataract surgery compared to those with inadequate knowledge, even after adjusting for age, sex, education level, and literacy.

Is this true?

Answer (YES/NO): NO